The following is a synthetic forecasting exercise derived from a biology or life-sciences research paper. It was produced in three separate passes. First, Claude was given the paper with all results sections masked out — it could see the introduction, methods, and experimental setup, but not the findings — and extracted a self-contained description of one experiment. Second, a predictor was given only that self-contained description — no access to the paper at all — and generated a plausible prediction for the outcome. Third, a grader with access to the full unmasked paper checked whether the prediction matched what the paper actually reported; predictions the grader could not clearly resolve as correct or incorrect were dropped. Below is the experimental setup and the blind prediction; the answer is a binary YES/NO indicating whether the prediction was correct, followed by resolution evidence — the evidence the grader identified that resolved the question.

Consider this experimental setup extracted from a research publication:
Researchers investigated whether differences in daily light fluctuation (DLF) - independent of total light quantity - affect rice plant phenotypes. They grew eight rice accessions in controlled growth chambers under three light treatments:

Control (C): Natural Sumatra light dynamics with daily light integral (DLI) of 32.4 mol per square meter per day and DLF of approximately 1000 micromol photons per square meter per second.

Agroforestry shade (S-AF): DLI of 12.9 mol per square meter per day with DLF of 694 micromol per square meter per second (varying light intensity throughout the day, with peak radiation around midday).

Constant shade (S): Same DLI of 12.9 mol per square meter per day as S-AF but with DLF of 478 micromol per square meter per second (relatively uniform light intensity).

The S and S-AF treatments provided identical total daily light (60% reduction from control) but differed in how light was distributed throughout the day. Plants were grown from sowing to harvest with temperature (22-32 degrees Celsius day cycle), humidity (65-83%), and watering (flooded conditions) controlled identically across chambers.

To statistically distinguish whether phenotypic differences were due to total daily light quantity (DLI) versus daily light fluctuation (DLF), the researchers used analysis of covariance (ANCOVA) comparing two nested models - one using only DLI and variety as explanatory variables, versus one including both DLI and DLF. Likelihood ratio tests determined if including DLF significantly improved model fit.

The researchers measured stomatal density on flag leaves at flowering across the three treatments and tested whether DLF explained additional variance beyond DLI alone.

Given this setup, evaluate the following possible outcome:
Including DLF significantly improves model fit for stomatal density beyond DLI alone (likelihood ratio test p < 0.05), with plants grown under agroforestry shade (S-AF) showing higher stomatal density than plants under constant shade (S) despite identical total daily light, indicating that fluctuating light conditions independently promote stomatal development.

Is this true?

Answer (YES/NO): NO